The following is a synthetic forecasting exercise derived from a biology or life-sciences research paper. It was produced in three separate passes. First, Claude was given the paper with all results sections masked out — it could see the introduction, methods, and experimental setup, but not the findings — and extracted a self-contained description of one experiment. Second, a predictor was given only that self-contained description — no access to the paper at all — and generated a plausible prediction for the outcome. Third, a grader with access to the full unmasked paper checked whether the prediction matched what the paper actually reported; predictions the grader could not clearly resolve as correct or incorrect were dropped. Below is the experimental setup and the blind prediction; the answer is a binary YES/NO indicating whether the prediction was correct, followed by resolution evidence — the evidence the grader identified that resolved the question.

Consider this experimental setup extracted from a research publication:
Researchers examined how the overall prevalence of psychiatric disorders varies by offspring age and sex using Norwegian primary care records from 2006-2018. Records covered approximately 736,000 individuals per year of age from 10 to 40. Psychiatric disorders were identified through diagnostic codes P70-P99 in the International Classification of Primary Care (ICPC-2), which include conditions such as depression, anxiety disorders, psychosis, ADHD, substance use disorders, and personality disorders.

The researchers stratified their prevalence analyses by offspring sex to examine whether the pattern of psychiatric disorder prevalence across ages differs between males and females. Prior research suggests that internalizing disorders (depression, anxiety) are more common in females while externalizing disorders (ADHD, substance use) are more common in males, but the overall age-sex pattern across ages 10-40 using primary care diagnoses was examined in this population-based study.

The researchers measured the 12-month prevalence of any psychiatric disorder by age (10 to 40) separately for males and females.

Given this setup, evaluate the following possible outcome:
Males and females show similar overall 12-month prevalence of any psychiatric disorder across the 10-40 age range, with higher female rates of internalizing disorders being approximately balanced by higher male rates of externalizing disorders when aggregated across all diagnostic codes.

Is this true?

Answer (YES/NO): NO